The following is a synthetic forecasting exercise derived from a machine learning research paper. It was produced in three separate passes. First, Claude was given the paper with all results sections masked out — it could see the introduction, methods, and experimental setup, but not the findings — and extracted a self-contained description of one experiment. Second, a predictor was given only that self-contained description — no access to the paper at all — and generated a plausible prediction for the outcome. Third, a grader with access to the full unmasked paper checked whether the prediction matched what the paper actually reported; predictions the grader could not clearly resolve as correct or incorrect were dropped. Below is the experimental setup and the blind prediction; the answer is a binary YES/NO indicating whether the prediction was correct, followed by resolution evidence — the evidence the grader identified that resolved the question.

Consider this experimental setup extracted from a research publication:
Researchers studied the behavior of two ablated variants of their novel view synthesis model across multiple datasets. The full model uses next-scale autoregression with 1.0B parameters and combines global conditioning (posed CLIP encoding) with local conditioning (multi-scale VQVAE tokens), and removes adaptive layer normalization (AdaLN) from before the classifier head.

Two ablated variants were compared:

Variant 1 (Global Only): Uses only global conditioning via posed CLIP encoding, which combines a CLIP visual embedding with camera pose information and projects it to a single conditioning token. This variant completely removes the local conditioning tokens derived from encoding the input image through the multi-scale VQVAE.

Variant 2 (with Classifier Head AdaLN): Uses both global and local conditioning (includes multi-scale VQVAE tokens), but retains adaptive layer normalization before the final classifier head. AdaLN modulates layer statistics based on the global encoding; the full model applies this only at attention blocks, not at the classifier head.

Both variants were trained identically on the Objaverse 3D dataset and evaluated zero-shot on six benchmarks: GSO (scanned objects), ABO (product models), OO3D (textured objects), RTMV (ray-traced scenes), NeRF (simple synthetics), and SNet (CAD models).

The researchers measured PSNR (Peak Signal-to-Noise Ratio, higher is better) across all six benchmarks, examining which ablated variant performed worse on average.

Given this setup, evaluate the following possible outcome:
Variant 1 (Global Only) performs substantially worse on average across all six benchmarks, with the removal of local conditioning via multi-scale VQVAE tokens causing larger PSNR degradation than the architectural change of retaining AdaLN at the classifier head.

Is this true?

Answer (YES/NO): NO